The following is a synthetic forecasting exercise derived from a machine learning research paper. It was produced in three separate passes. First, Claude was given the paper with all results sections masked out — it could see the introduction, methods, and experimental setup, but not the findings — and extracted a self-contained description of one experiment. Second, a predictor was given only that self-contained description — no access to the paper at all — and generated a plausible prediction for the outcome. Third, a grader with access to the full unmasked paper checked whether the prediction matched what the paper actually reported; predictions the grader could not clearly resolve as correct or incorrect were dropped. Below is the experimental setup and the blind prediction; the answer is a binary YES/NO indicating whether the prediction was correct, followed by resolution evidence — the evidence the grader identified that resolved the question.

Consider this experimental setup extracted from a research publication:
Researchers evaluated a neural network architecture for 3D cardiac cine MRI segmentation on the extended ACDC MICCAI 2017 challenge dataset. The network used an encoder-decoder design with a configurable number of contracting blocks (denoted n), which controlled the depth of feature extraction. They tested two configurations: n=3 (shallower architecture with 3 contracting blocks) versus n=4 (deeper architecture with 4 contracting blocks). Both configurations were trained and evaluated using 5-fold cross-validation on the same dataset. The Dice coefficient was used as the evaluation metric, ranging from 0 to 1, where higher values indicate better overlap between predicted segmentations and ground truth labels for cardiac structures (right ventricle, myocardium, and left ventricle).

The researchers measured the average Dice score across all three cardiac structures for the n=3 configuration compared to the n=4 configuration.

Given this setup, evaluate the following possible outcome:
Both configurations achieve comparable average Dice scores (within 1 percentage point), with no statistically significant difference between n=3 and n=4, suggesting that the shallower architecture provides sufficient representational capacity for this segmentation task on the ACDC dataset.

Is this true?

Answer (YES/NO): NO